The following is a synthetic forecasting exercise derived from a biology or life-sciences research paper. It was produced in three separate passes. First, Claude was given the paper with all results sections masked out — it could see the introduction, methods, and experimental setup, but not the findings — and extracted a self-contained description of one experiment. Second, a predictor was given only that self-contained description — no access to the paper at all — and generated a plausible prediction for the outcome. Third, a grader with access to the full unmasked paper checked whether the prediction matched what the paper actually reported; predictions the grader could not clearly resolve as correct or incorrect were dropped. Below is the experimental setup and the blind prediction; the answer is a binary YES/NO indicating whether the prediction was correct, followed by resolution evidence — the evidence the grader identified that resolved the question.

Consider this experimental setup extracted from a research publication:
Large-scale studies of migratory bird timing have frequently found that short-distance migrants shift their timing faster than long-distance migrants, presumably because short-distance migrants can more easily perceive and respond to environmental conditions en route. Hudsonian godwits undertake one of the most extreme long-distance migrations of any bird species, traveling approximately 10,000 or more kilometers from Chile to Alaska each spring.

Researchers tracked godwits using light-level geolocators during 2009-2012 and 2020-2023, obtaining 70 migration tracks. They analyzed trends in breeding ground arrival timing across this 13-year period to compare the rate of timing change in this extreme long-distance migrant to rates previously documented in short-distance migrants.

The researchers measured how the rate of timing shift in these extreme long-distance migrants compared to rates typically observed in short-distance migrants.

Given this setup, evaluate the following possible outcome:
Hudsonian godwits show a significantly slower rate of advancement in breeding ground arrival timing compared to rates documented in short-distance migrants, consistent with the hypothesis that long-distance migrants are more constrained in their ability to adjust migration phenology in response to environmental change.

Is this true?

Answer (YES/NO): NO